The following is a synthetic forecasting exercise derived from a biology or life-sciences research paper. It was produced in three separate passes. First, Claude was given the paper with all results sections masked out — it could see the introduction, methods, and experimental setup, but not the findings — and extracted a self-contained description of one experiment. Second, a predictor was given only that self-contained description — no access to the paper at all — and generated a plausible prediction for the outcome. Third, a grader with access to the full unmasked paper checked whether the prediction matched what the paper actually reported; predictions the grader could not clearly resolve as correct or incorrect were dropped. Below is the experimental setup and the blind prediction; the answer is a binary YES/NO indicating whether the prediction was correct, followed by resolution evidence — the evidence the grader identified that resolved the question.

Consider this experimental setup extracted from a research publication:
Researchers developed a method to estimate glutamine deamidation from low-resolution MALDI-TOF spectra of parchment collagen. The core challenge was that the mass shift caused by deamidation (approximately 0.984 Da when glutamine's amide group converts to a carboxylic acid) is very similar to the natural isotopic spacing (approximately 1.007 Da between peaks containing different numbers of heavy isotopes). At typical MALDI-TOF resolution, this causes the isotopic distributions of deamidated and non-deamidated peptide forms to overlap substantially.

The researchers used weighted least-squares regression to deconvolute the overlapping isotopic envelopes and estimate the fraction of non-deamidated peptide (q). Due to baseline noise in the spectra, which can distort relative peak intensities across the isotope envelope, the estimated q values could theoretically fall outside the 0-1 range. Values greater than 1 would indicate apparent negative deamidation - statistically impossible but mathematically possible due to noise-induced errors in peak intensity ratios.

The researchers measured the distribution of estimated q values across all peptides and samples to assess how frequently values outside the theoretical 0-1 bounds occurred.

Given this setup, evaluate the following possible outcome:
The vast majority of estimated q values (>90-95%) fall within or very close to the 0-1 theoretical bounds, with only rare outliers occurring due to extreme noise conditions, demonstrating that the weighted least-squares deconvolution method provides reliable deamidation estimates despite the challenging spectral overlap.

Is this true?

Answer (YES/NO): NO